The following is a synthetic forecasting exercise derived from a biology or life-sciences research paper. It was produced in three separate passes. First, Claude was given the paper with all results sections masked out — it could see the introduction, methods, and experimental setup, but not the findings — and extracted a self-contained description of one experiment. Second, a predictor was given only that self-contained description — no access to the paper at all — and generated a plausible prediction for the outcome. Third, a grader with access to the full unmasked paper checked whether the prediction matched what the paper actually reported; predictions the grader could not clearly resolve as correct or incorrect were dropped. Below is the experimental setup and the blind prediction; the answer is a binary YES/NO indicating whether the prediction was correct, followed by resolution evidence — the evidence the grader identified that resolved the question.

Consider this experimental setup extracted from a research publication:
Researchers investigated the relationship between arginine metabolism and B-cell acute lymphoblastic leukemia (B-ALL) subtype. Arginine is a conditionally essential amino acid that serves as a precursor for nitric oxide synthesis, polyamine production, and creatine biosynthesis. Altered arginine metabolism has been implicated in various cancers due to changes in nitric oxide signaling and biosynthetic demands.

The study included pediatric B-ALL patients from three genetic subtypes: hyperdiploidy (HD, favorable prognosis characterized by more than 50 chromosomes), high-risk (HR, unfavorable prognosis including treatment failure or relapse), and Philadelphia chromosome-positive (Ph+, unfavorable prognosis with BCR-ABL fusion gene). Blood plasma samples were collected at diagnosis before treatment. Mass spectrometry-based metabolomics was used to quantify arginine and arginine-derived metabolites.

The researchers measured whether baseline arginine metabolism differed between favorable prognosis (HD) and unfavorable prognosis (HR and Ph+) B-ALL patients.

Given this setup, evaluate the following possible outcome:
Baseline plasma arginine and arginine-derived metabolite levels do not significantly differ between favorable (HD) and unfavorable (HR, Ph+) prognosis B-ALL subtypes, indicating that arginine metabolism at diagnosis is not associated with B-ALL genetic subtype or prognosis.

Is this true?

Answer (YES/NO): NO